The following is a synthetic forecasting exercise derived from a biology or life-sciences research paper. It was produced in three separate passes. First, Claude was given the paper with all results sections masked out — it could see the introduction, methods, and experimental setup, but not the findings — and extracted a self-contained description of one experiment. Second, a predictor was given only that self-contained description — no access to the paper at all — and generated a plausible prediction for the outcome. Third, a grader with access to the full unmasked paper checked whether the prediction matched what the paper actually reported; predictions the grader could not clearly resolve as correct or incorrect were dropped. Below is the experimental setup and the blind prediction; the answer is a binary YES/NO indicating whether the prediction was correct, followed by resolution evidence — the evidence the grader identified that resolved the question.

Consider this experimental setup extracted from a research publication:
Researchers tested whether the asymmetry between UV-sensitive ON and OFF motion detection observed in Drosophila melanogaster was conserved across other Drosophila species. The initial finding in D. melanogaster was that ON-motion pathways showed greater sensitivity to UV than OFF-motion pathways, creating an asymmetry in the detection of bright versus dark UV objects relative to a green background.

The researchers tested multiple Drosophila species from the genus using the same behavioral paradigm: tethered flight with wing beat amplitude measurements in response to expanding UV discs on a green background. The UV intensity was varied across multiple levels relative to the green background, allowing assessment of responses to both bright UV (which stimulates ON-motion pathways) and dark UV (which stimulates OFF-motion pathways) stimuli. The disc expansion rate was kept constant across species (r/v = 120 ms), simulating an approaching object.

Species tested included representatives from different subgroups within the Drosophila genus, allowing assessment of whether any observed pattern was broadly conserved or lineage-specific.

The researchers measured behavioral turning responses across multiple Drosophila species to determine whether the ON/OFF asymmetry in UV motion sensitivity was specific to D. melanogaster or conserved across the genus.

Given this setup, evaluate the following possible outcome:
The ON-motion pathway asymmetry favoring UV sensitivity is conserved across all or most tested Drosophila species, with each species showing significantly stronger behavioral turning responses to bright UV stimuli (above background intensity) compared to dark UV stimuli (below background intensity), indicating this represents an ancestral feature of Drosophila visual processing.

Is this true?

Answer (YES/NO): YES